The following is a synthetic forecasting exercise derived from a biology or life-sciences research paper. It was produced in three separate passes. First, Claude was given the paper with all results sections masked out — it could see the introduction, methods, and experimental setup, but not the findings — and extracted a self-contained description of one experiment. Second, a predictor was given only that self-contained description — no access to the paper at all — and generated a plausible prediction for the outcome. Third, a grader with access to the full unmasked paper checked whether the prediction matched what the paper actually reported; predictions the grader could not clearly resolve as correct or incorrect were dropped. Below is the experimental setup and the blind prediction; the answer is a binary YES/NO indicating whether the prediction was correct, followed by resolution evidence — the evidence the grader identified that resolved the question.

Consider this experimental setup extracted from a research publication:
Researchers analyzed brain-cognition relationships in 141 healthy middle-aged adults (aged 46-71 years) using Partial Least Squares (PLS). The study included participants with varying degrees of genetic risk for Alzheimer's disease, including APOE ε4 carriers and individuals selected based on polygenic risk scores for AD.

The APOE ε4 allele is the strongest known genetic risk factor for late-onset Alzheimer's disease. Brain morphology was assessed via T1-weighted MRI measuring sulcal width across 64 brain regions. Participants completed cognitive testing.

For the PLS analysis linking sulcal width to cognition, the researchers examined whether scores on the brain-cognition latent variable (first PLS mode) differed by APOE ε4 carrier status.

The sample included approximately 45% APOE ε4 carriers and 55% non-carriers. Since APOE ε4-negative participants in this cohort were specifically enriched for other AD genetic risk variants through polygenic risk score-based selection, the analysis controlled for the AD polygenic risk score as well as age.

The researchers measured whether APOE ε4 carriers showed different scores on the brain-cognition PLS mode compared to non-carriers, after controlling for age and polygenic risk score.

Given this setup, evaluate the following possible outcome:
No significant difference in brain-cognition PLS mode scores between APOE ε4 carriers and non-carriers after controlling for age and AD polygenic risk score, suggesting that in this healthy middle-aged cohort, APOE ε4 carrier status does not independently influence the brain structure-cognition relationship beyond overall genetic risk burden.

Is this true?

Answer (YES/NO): YES